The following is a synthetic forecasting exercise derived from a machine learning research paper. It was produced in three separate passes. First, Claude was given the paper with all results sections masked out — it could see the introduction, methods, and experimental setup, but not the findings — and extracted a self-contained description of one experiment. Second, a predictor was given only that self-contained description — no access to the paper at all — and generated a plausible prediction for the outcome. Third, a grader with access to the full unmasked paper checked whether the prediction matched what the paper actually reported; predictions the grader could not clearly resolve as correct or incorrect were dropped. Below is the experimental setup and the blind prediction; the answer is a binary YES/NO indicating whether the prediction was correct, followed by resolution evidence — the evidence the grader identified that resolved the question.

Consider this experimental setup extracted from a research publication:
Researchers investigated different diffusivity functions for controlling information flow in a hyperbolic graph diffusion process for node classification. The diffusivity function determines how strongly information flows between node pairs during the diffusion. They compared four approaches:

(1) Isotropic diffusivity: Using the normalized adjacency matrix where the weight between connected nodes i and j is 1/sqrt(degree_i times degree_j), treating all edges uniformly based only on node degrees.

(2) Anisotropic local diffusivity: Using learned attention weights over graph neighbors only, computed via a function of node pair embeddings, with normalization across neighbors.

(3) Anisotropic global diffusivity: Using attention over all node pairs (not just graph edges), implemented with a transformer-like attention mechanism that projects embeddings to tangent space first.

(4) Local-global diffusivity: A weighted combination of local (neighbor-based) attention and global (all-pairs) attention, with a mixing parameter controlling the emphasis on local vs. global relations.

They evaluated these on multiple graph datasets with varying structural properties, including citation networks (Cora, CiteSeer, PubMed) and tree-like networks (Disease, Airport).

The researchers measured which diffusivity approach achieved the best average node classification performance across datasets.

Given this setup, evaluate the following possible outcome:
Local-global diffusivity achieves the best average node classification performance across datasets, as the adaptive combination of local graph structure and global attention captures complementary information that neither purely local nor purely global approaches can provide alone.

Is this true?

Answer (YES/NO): YES